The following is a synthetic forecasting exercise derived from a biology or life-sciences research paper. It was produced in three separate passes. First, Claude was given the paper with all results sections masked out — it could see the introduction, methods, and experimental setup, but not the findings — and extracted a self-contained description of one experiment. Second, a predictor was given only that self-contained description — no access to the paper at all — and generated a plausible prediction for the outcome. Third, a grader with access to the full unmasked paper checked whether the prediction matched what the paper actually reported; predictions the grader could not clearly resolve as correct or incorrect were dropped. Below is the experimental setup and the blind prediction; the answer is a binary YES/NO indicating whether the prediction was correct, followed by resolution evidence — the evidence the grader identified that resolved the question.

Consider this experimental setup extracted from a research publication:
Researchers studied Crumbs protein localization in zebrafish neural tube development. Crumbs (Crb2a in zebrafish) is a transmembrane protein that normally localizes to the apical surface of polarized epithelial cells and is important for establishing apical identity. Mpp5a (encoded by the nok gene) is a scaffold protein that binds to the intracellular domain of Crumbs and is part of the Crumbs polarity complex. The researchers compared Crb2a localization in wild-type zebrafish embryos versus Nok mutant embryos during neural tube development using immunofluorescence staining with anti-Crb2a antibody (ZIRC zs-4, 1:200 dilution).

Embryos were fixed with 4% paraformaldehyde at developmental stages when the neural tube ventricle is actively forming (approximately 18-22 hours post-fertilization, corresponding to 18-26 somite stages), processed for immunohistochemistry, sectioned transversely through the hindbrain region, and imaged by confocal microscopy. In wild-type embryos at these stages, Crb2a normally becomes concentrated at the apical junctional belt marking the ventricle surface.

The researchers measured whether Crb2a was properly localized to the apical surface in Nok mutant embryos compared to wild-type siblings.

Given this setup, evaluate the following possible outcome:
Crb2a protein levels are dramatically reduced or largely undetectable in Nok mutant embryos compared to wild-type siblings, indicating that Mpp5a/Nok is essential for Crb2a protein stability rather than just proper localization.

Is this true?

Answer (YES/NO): NO